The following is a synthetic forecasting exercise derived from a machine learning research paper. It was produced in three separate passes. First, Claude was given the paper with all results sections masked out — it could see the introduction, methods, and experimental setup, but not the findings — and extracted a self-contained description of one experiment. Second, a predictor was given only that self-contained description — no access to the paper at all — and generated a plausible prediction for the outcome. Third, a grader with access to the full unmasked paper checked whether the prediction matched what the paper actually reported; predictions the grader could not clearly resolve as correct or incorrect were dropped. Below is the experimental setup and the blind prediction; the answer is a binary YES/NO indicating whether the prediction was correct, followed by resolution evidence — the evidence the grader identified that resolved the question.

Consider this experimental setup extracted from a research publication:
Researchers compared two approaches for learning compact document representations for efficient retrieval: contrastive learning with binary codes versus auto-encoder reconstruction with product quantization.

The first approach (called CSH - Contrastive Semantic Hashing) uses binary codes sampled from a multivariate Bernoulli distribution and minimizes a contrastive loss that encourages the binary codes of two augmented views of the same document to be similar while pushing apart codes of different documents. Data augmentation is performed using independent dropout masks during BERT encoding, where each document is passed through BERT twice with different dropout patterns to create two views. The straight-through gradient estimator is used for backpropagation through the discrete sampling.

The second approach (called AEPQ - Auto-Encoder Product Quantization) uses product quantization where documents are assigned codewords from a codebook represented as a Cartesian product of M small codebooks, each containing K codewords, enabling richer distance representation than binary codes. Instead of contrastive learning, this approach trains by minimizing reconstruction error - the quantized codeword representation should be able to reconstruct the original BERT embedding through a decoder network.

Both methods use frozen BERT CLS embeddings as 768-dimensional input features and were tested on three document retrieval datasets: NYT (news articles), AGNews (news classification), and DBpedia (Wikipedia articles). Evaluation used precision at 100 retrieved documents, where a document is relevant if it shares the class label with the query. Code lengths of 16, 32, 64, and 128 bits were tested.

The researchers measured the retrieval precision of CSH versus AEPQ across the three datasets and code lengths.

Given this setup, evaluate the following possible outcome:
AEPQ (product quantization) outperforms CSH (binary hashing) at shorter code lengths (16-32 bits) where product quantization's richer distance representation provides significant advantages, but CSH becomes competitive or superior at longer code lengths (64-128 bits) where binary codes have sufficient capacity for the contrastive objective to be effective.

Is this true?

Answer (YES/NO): NO